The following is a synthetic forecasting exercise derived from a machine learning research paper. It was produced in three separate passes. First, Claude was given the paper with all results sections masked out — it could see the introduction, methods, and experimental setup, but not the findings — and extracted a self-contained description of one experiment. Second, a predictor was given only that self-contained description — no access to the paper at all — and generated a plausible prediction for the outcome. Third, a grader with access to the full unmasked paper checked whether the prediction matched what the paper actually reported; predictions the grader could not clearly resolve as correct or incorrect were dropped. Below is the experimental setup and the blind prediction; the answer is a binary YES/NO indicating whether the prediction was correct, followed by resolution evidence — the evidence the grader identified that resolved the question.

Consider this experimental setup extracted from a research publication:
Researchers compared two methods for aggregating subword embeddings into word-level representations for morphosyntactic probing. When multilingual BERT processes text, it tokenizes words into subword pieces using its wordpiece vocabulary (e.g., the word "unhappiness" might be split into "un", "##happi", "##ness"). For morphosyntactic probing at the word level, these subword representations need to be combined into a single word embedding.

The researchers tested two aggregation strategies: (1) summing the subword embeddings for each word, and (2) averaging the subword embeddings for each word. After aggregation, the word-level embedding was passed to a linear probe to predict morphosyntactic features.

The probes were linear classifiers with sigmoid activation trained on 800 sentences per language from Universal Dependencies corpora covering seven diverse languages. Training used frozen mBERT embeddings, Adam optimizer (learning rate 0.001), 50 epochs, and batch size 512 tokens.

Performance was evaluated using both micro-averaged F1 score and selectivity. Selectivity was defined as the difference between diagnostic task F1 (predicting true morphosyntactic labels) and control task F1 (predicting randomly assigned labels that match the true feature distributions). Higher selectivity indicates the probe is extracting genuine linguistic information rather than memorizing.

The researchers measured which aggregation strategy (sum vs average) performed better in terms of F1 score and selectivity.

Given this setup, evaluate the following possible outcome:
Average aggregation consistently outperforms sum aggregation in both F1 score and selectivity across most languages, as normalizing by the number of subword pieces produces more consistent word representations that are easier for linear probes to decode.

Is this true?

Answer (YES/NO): NO